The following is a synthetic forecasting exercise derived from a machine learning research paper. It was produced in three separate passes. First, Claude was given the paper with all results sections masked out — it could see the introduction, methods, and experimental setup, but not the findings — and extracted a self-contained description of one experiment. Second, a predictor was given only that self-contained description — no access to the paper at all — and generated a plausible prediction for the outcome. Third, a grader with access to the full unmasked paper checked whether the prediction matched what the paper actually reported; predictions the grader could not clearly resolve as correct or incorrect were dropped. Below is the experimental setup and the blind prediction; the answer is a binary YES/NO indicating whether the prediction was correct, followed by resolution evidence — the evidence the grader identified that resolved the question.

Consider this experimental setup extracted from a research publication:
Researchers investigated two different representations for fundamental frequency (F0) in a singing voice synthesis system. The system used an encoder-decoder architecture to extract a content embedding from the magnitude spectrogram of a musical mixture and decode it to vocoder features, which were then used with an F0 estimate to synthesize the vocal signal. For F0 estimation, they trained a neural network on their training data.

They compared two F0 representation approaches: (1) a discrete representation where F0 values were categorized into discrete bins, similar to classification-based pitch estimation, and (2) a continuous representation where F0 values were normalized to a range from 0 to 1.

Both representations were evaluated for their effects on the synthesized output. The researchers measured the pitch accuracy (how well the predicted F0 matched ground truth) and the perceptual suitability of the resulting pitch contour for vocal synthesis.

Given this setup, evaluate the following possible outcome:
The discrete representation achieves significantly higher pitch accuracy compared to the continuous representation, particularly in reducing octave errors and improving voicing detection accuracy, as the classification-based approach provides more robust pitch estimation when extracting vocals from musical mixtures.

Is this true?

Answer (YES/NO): NO